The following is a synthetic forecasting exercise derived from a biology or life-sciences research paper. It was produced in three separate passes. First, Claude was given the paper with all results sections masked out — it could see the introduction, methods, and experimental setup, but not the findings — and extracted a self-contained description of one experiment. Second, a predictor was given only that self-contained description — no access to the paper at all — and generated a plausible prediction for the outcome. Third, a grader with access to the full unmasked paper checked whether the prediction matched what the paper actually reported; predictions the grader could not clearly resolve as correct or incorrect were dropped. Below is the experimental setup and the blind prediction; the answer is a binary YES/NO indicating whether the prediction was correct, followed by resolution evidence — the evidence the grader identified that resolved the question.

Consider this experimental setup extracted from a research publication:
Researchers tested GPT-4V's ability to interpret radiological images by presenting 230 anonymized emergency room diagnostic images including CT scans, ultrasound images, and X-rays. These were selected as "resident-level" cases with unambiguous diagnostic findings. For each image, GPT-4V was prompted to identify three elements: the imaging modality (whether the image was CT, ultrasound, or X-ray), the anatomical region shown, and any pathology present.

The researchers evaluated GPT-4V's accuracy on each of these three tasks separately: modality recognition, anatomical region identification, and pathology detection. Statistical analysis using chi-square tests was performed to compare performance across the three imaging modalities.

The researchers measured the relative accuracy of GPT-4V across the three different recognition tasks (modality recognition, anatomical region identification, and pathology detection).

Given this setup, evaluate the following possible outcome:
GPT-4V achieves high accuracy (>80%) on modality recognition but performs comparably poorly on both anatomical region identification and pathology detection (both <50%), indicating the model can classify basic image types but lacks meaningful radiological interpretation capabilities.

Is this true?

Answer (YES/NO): NO